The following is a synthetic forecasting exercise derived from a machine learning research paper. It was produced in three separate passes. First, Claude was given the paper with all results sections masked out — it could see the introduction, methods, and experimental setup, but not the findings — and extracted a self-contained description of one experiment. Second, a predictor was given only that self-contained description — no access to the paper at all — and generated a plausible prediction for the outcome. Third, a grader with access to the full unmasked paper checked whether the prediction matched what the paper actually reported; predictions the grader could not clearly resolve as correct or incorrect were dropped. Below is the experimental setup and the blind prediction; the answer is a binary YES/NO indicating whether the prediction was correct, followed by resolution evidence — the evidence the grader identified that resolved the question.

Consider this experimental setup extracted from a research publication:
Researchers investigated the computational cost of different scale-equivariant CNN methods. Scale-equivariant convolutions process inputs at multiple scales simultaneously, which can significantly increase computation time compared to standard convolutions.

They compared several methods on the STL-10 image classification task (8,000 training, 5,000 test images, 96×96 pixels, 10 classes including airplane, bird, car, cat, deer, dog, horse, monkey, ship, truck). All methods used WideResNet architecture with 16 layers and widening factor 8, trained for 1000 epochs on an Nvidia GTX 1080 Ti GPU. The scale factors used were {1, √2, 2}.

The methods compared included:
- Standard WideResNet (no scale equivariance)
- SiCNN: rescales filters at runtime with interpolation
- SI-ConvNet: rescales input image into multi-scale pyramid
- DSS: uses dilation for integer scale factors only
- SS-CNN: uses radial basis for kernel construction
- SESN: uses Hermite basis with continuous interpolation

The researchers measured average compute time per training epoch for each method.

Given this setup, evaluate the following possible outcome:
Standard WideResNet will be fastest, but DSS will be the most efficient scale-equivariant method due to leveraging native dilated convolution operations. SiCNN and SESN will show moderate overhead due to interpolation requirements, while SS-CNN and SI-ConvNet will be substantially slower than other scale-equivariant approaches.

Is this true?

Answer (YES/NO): NO